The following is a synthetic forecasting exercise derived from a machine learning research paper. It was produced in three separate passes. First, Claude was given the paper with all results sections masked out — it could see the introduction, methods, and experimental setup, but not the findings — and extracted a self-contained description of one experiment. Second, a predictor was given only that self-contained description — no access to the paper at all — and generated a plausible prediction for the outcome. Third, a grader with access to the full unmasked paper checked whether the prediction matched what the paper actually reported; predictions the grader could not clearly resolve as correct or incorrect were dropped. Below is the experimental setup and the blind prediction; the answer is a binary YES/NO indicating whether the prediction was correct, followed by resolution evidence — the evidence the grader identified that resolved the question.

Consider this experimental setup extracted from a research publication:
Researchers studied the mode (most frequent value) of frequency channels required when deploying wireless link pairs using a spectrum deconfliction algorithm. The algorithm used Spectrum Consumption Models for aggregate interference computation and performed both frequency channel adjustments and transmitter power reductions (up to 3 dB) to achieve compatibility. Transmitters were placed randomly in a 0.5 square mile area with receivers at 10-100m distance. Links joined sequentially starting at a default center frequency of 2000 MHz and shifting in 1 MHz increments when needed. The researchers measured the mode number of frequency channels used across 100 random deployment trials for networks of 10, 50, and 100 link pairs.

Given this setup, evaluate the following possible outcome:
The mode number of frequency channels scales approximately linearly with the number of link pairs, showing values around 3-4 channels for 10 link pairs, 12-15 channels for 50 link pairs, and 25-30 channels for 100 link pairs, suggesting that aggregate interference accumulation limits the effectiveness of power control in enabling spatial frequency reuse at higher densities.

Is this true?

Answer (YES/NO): NO